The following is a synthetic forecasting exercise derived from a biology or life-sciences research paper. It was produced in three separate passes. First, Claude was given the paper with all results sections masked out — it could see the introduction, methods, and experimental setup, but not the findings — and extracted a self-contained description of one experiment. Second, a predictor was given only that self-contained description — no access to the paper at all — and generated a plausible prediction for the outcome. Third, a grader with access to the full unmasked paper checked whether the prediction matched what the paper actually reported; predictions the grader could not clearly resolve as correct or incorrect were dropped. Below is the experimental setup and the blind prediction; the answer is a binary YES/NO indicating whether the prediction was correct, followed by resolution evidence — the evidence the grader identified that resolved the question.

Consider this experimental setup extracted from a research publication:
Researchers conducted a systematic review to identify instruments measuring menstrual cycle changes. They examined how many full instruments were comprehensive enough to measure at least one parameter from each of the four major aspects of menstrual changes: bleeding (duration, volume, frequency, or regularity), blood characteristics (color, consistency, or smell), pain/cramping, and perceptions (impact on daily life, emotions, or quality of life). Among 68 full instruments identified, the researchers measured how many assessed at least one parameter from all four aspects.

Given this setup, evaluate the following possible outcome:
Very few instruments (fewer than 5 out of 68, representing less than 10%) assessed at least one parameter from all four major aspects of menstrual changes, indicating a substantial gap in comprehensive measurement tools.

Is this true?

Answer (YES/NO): NO